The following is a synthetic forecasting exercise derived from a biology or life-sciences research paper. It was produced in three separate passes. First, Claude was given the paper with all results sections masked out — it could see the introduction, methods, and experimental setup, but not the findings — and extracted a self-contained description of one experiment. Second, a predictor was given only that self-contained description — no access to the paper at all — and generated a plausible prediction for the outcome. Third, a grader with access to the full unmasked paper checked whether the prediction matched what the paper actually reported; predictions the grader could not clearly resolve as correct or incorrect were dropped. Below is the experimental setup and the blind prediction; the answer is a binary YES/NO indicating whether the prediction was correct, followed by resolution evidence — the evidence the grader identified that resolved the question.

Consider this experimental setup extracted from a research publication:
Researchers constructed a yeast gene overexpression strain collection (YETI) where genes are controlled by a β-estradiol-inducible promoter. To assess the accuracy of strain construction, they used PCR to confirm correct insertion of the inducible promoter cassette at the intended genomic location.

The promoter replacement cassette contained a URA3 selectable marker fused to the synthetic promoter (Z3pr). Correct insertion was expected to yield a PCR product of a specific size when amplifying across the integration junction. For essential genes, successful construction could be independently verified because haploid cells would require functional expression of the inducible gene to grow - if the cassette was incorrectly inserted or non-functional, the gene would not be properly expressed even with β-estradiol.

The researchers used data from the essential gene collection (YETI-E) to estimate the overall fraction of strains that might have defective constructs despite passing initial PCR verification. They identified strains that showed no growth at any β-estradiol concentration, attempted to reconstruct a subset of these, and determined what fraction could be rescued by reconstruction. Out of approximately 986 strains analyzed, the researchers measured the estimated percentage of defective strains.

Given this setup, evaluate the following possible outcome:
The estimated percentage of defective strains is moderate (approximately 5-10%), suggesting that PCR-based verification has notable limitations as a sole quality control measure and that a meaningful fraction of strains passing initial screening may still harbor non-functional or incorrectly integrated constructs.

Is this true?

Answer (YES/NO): NO